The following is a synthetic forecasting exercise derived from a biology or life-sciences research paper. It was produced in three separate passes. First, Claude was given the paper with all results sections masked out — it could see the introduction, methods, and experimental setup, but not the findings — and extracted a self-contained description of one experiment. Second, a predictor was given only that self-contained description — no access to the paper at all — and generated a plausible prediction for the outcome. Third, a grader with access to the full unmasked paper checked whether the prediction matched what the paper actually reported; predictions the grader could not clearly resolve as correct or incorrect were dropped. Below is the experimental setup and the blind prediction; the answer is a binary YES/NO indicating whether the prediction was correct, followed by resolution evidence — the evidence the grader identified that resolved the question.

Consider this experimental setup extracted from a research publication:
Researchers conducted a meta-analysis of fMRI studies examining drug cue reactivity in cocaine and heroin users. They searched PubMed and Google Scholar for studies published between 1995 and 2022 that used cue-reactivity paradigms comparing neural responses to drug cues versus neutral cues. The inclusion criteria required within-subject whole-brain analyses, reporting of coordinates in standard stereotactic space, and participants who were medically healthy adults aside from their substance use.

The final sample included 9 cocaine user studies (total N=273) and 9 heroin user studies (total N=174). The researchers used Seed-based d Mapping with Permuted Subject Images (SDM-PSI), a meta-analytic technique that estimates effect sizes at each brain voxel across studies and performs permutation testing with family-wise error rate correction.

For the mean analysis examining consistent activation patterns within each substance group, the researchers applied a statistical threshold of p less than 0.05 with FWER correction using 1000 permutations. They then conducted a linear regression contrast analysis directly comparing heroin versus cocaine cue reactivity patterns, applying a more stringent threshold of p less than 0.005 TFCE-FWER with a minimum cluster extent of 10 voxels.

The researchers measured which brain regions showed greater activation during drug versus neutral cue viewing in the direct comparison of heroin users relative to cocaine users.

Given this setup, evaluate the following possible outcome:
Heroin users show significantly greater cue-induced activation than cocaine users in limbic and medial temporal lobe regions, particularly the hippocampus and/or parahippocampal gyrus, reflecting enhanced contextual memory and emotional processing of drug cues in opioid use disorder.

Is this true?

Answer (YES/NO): NO